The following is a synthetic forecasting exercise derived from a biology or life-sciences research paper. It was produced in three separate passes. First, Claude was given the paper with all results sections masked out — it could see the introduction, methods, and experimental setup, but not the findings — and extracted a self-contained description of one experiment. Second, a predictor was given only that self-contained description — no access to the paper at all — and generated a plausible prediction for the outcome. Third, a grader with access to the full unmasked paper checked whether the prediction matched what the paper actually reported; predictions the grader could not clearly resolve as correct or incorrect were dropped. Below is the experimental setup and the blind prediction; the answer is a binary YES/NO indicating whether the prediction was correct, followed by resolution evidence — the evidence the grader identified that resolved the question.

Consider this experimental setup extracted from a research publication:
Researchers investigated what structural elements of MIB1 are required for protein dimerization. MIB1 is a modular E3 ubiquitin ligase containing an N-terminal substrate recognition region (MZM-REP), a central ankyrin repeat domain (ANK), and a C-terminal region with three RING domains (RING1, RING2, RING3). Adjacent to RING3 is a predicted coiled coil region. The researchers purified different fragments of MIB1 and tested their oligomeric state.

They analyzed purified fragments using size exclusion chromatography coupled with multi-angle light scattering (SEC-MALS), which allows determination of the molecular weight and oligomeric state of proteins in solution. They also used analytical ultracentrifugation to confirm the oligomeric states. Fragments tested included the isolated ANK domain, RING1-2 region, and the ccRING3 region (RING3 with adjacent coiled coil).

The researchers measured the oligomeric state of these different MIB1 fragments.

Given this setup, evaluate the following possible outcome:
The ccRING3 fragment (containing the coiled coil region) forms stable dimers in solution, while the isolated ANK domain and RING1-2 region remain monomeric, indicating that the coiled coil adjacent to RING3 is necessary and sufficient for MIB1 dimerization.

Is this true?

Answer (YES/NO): YES